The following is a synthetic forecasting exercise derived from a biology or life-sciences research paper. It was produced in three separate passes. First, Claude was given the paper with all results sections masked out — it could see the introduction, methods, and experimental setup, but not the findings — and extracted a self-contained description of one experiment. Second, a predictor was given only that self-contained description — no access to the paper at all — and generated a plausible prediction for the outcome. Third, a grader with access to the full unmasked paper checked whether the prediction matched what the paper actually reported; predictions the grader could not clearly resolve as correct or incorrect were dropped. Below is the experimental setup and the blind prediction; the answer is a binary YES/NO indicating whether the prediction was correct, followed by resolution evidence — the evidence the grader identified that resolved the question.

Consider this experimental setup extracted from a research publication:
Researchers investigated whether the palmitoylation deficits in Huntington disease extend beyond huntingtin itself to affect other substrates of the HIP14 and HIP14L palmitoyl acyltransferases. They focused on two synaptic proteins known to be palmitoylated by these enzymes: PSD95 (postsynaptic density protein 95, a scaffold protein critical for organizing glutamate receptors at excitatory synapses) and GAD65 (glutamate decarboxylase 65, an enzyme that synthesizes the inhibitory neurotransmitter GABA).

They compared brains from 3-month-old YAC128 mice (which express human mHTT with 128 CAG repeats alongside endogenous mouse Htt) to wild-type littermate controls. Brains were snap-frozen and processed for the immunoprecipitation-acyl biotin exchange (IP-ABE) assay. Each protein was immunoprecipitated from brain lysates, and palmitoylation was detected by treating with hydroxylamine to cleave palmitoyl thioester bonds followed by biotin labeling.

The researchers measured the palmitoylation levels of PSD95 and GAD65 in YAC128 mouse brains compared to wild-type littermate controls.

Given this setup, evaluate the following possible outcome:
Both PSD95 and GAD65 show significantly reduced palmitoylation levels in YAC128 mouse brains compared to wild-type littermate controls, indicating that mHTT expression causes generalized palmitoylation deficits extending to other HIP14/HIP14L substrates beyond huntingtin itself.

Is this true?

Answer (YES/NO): NO